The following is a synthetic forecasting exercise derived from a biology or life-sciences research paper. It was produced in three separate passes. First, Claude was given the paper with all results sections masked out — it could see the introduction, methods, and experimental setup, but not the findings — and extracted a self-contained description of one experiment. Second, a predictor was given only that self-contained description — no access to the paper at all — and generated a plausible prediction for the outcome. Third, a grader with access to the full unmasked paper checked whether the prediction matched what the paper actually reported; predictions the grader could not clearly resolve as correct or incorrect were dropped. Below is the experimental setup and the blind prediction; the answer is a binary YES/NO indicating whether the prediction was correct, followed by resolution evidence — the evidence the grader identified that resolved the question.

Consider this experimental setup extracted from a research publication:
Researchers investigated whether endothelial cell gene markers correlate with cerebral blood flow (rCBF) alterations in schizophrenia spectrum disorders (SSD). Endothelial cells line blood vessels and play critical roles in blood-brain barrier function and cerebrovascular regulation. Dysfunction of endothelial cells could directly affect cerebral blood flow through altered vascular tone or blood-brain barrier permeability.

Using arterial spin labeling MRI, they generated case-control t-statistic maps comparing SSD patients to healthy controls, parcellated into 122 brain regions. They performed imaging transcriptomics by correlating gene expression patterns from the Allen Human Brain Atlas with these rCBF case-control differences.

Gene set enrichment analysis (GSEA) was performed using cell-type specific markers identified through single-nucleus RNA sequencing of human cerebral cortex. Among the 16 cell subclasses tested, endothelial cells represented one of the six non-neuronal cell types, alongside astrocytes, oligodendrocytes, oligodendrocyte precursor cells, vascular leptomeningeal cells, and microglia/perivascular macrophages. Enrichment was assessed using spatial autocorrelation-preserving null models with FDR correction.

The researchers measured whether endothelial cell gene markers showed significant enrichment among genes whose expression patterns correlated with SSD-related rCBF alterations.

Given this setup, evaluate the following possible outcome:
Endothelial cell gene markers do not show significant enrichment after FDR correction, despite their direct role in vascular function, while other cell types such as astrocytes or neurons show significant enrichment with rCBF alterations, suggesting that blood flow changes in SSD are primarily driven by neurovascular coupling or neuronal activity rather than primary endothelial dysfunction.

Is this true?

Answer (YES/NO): YES